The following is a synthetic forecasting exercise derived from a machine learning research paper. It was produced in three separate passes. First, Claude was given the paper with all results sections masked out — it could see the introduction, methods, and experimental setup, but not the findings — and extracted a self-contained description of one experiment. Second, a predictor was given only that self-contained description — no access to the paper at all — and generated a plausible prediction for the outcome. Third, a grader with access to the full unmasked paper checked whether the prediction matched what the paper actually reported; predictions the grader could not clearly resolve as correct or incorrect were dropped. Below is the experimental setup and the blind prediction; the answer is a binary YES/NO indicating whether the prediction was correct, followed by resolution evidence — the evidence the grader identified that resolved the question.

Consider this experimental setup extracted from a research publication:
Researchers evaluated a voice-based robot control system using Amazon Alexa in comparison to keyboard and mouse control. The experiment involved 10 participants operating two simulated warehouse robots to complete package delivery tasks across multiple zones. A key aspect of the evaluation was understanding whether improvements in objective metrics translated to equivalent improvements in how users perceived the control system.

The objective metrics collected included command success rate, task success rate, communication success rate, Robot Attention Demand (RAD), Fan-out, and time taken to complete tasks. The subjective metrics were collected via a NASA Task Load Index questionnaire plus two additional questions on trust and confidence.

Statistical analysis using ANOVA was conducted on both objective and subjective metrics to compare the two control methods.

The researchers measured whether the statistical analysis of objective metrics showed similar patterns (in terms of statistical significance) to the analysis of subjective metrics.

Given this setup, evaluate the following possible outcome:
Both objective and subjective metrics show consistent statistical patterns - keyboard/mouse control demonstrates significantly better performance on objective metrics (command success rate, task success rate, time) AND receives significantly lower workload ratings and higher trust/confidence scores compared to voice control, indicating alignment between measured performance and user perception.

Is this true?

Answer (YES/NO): NO